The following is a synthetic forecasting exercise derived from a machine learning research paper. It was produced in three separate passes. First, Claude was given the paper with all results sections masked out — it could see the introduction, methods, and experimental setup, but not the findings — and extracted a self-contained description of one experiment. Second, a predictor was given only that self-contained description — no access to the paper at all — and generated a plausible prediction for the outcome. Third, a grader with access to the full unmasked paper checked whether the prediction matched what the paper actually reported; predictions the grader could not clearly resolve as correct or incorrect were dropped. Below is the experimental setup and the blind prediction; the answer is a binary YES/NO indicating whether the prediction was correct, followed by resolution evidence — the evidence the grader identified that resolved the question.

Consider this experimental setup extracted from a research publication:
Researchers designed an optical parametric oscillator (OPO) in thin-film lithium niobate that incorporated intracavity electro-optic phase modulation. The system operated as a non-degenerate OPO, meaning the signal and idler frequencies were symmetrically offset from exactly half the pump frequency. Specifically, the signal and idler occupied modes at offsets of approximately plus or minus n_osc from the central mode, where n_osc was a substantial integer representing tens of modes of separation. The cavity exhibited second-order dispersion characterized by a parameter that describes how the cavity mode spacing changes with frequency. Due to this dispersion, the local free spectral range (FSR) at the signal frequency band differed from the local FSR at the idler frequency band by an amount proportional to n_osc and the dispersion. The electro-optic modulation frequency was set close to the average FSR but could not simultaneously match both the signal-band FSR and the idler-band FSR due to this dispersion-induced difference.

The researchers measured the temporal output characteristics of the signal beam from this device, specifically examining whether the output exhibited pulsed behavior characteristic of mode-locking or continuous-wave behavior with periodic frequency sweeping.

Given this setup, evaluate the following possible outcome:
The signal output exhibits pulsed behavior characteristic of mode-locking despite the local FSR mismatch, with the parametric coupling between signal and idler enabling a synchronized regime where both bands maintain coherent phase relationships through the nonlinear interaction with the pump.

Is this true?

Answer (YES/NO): NO